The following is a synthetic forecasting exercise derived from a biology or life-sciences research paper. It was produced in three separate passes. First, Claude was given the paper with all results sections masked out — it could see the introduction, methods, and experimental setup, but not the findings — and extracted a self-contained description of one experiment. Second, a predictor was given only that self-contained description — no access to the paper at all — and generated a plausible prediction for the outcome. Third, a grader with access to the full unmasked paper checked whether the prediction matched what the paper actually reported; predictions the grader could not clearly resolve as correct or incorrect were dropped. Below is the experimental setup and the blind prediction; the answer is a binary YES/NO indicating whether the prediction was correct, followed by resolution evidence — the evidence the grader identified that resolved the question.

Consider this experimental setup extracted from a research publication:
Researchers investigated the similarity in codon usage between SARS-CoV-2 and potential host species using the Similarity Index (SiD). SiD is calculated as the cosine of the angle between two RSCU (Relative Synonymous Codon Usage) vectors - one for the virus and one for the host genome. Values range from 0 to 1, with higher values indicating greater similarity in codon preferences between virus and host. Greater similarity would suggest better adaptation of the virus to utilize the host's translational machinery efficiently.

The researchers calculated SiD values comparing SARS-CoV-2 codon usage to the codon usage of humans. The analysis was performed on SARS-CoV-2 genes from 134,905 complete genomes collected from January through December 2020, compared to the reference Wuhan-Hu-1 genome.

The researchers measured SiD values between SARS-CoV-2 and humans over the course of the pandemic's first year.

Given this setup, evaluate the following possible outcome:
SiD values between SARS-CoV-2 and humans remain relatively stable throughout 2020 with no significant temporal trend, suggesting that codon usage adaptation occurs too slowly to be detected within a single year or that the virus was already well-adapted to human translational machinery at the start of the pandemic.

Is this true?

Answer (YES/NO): NO